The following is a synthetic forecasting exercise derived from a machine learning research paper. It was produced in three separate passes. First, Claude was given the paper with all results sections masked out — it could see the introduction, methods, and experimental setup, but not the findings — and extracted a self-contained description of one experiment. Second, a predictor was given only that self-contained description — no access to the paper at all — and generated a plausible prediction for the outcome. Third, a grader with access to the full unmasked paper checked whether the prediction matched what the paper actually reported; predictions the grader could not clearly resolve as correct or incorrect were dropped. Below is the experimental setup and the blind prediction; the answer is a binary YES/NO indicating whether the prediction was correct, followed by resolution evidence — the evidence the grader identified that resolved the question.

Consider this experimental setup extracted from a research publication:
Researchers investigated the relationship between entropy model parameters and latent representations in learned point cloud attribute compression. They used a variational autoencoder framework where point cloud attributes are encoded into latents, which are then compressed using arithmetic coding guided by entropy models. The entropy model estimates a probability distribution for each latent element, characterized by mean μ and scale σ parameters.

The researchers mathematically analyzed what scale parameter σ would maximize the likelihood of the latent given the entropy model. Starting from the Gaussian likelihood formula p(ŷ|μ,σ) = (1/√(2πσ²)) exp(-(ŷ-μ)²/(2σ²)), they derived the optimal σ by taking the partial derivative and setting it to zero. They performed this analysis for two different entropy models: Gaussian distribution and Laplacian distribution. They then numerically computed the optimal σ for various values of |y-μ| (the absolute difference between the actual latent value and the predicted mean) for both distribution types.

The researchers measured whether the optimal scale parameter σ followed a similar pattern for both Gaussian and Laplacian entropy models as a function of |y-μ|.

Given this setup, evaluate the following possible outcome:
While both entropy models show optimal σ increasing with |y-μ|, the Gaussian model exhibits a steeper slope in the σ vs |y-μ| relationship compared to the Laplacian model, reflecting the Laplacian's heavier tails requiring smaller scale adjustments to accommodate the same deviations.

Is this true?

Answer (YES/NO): NO